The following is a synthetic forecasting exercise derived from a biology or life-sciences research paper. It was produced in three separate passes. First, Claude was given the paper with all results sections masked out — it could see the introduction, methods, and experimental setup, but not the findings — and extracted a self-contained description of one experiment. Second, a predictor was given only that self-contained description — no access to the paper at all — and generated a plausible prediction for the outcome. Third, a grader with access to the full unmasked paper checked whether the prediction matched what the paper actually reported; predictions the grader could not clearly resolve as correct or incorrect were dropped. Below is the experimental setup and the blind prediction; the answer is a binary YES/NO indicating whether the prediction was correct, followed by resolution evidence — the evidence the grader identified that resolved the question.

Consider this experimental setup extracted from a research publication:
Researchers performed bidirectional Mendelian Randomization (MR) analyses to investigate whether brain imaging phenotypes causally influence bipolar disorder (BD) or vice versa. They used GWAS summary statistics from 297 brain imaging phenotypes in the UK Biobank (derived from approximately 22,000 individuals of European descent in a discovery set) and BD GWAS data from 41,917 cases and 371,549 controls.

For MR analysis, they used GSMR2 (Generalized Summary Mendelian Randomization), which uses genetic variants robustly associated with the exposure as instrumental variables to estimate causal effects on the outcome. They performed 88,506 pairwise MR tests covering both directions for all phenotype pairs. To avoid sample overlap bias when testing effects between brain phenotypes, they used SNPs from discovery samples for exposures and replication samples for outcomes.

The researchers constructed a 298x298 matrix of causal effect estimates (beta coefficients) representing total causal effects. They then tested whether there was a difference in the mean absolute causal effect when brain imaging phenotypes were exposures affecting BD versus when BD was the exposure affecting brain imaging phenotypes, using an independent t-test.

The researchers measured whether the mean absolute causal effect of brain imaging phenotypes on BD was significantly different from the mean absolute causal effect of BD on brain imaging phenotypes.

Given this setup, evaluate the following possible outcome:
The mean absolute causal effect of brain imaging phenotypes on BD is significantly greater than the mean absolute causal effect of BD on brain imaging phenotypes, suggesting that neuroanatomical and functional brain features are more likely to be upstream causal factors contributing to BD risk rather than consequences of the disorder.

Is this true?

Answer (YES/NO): YES